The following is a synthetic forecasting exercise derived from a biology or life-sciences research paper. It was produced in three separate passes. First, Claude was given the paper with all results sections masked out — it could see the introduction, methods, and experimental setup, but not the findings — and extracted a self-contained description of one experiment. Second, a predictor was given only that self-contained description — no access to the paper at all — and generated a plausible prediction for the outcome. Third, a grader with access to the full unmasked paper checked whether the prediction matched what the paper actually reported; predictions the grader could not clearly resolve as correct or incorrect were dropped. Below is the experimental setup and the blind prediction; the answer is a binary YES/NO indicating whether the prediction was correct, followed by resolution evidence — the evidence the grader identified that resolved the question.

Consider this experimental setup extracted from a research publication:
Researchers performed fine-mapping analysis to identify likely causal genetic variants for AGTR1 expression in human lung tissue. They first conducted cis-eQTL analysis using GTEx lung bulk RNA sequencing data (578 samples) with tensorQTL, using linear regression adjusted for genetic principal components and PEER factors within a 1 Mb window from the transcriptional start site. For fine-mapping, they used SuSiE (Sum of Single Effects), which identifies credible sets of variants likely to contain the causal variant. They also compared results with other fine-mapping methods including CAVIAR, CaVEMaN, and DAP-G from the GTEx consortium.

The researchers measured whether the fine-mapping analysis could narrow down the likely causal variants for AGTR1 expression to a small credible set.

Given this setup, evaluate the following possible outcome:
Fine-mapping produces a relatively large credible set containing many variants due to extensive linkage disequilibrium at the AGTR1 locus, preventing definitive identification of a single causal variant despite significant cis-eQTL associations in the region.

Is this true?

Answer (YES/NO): NO